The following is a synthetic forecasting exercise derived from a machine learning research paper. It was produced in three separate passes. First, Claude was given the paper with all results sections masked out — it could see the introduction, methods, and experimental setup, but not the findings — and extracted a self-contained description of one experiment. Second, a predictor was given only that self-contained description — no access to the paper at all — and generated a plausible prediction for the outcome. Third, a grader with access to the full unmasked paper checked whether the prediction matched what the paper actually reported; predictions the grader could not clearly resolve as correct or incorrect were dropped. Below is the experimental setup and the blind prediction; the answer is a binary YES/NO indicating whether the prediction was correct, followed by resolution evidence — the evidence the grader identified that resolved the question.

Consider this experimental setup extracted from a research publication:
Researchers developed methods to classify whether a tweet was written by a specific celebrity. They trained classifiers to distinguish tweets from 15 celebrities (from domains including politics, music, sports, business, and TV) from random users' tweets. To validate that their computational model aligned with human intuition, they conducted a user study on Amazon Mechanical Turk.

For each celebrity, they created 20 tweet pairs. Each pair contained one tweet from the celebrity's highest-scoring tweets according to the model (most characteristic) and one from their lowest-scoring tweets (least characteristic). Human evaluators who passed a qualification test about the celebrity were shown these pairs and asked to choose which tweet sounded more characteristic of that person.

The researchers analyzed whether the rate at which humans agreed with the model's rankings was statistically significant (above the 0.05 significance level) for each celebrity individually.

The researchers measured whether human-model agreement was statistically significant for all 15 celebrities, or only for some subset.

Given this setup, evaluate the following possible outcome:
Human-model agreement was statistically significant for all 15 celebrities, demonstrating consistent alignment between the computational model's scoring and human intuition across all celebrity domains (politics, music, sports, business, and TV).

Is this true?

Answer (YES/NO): YES